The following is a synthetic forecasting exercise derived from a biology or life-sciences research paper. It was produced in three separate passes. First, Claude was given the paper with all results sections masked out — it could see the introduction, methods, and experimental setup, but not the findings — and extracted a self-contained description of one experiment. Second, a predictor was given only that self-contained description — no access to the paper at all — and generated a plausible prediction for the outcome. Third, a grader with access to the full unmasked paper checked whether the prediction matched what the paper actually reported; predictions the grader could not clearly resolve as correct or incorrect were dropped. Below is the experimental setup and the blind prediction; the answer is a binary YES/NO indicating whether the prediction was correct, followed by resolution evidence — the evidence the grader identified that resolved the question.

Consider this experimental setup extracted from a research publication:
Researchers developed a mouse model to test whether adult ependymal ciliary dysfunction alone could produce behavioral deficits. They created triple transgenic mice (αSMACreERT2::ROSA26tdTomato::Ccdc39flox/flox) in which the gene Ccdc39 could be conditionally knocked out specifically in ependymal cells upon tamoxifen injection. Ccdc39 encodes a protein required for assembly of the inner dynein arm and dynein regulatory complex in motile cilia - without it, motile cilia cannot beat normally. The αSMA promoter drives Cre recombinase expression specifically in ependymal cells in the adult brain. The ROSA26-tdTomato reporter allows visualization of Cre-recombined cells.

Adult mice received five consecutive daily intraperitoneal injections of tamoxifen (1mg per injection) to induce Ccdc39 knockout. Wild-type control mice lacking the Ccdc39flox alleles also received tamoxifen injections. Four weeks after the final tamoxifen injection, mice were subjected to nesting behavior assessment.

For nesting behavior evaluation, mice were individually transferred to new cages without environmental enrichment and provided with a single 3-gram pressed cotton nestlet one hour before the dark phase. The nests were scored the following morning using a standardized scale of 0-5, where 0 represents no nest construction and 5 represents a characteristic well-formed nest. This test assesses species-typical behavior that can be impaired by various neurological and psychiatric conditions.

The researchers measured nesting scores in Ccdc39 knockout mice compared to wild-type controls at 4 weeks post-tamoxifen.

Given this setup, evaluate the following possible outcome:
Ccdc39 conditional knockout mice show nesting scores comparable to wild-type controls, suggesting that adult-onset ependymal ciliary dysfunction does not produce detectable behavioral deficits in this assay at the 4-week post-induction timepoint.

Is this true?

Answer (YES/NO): NO